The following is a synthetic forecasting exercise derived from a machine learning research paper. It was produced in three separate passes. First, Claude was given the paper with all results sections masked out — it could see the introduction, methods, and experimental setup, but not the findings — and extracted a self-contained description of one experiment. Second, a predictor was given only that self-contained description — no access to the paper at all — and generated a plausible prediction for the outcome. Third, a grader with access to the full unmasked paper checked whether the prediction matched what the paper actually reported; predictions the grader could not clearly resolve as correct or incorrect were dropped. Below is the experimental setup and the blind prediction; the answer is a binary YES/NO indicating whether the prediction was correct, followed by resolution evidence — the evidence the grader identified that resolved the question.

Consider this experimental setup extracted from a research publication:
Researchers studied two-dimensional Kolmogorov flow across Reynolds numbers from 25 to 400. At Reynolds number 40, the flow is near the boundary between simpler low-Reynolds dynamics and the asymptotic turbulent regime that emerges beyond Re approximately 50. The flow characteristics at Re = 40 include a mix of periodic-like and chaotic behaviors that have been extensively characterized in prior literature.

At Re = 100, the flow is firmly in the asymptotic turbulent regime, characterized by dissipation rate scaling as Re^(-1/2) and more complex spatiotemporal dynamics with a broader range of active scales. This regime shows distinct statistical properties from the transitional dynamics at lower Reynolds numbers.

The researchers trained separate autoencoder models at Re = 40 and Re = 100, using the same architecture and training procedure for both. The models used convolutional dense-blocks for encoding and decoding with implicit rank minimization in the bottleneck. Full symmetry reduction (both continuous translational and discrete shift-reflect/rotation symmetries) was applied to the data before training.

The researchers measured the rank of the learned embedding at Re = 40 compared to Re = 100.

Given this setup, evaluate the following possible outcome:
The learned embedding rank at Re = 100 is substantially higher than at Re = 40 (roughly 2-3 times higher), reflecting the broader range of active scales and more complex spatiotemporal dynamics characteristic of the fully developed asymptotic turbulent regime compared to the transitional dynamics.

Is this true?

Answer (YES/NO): NO